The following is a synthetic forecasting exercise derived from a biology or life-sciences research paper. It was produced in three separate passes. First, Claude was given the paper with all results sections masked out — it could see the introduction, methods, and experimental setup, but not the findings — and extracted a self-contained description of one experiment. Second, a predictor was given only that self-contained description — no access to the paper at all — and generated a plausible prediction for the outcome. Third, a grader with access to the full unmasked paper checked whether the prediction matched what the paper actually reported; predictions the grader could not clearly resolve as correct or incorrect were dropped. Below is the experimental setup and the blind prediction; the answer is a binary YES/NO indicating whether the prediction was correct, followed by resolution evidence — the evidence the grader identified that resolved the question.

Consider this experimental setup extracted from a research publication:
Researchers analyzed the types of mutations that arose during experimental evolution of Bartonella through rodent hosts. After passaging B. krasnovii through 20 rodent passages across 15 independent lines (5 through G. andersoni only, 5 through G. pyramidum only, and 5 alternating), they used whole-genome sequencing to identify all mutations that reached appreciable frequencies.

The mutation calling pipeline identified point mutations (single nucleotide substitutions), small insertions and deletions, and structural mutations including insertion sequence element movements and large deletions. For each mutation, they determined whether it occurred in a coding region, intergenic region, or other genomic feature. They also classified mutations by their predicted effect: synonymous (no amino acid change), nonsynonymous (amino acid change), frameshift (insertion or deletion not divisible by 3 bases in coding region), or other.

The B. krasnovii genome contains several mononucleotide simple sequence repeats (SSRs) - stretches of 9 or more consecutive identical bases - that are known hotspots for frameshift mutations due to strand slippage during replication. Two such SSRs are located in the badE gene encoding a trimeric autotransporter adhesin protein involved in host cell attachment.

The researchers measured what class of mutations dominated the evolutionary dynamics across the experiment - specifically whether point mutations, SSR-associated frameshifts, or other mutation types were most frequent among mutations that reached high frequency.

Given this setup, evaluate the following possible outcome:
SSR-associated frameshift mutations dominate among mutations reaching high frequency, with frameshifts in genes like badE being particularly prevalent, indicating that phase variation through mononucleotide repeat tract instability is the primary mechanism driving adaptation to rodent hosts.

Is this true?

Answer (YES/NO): YES